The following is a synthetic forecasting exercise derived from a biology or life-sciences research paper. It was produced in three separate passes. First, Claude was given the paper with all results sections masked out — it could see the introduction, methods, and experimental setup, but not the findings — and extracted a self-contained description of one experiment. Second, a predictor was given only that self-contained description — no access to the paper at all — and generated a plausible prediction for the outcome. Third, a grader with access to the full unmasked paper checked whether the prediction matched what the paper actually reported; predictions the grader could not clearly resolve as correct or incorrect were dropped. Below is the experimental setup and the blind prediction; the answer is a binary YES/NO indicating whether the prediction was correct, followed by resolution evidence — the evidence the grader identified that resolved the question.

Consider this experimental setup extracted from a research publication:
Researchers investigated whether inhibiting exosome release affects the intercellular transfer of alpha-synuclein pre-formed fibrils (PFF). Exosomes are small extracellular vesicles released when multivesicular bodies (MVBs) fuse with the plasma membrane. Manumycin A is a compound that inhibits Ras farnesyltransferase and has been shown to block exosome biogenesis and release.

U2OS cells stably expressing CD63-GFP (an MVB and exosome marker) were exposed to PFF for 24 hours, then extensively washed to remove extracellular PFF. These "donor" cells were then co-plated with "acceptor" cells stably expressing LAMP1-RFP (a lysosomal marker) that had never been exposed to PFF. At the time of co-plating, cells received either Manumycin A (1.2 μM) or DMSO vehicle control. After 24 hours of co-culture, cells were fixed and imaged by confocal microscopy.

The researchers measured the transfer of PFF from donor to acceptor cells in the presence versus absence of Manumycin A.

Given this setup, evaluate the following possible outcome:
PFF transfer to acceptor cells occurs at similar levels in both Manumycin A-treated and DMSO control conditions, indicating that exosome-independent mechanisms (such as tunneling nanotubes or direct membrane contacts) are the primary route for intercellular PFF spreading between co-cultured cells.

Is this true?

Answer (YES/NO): NO